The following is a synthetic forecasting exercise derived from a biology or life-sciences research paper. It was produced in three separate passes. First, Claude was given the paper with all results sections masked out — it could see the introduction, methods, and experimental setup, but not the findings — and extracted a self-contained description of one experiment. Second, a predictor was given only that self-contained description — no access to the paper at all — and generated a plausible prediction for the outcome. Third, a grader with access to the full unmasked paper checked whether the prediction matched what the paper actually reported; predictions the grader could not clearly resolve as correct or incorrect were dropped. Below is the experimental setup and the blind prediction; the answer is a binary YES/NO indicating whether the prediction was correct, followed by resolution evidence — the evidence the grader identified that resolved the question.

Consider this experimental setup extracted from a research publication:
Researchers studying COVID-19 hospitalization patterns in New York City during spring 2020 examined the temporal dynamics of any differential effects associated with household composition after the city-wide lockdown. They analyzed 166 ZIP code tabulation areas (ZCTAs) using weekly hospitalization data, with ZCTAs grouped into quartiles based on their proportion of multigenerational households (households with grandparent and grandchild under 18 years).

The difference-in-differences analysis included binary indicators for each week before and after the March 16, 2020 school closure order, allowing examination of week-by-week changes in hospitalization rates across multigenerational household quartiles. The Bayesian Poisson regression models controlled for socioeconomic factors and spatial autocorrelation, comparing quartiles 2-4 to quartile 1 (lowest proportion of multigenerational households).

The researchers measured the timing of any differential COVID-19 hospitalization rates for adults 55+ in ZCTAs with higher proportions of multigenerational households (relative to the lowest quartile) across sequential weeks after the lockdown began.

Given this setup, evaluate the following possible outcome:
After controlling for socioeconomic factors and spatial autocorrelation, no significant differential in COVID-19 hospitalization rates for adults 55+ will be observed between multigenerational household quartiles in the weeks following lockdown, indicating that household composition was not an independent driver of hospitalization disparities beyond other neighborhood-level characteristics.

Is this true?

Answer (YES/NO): NO